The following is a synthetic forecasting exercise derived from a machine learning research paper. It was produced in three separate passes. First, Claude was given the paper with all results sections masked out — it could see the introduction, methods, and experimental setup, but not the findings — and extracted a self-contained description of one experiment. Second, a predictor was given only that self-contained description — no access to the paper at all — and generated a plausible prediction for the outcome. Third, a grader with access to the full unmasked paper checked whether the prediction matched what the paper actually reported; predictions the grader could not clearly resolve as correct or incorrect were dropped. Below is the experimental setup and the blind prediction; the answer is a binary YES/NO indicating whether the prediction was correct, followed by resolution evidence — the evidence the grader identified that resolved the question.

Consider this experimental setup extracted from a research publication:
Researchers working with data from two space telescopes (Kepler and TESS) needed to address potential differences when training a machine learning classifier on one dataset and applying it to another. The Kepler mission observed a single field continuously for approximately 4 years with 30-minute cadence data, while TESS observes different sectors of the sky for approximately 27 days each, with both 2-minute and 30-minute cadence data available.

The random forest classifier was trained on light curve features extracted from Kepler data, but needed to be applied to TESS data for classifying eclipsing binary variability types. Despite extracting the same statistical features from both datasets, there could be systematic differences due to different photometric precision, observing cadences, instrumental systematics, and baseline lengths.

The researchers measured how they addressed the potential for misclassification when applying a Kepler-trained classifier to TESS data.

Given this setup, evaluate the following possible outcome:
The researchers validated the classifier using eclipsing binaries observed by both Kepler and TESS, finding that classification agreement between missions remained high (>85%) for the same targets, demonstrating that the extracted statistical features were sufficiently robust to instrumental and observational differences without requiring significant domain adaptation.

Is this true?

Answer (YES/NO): NO